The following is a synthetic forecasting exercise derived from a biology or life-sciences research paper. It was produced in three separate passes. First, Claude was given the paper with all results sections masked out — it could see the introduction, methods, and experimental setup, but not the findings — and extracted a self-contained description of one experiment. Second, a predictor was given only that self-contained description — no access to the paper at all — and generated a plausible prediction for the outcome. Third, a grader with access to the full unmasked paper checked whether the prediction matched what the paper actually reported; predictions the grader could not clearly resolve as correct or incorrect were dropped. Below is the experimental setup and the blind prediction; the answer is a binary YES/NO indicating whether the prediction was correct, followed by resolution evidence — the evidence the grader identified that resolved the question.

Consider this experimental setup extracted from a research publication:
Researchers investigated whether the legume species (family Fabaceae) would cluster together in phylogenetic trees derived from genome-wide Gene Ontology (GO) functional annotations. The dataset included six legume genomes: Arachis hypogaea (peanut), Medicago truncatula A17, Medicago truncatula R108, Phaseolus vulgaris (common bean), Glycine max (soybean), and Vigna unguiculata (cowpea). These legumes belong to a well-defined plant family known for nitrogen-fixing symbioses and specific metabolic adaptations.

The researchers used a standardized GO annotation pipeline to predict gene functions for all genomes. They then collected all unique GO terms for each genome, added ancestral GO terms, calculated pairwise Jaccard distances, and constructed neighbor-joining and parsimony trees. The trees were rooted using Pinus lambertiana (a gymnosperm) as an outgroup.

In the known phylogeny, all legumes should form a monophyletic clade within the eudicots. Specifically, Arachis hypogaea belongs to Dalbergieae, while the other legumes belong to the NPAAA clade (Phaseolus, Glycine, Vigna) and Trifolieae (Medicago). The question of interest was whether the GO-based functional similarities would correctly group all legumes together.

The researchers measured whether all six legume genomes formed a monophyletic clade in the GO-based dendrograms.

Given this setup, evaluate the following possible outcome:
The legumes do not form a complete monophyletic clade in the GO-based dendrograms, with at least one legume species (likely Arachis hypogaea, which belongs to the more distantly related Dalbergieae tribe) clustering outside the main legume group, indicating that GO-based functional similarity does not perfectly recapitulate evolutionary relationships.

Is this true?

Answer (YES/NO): YES